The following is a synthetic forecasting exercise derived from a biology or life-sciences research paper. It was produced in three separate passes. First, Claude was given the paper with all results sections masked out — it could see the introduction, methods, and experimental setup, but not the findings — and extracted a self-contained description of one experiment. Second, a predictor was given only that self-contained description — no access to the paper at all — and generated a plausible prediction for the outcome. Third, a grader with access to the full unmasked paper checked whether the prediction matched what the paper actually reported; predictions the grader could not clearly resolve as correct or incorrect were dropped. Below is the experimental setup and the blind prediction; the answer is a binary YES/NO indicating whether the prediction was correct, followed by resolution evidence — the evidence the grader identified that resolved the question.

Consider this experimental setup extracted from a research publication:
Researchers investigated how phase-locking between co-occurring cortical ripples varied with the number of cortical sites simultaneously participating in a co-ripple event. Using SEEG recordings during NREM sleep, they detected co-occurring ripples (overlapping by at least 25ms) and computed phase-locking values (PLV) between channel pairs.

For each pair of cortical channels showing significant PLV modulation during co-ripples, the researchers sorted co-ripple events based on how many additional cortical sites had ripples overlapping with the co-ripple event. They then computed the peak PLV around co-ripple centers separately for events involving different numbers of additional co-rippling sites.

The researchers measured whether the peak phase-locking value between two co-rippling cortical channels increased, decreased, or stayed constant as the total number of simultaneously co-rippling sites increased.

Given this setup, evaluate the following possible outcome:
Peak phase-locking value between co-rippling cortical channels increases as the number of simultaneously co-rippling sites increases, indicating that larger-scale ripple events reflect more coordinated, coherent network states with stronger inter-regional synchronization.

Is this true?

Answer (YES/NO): YES